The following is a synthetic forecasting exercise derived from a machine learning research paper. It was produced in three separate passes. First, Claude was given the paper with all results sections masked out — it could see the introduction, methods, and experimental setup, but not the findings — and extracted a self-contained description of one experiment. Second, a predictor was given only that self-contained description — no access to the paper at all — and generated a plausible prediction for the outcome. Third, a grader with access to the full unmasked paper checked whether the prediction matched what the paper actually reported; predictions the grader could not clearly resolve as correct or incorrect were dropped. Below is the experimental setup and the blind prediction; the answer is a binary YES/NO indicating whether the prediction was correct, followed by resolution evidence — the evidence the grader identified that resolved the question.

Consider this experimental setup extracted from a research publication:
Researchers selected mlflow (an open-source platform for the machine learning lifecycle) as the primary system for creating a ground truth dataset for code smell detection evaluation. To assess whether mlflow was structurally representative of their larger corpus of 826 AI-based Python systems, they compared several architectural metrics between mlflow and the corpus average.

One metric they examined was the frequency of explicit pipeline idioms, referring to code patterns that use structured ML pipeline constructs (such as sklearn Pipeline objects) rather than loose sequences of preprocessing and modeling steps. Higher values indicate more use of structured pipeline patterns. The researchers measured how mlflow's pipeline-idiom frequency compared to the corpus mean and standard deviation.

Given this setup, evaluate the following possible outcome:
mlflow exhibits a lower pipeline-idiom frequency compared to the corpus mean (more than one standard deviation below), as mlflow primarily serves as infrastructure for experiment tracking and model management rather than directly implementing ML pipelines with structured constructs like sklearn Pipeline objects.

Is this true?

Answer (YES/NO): NO